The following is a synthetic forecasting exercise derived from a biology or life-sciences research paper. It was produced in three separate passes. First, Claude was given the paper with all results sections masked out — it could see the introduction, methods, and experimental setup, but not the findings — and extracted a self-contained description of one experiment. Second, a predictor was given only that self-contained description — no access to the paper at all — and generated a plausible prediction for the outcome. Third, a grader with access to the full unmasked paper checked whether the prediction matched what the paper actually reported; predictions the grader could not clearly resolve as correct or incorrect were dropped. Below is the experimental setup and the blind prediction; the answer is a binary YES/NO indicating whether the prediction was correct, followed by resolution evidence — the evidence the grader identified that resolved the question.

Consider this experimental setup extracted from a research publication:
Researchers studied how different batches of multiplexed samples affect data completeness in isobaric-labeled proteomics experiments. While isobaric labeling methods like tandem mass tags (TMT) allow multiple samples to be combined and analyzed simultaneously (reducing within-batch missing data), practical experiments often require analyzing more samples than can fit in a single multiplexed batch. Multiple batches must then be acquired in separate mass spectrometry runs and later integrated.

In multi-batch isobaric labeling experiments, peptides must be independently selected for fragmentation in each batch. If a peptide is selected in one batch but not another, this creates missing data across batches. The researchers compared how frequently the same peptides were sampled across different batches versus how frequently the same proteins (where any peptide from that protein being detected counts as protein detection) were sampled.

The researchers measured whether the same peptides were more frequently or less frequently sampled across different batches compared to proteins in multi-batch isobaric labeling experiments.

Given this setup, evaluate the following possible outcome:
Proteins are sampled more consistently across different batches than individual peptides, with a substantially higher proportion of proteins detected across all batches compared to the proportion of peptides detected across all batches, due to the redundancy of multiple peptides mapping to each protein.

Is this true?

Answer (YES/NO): YES